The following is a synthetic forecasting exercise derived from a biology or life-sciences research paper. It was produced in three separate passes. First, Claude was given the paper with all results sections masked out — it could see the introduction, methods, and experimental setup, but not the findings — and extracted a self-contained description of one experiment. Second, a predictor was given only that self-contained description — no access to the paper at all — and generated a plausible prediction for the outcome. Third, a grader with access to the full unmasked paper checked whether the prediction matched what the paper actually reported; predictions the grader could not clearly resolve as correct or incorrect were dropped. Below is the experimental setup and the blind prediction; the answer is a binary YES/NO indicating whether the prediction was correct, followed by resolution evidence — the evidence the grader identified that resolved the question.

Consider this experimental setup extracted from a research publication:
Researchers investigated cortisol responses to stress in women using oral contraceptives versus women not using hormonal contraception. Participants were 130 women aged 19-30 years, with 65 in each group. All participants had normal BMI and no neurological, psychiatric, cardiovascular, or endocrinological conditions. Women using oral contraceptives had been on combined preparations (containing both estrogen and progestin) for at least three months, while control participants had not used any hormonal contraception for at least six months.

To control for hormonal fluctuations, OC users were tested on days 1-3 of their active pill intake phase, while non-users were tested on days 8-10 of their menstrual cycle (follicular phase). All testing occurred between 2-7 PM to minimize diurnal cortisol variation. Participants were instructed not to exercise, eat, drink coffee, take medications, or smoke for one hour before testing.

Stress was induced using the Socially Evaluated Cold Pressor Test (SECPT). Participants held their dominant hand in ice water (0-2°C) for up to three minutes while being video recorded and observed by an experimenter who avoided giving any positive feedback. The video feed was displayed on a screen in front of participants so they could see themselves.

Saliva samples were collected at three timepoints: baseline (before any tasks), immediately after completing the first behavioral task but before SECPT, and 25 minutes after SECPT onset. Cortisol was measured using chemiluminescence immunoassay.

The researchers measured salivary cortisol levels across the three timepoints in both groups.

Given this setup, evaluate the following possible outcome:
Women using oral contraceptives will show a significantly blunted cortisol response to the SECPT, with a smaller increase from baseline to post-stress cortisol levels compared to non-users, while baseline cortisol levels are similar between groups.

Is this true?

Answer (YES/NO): NO